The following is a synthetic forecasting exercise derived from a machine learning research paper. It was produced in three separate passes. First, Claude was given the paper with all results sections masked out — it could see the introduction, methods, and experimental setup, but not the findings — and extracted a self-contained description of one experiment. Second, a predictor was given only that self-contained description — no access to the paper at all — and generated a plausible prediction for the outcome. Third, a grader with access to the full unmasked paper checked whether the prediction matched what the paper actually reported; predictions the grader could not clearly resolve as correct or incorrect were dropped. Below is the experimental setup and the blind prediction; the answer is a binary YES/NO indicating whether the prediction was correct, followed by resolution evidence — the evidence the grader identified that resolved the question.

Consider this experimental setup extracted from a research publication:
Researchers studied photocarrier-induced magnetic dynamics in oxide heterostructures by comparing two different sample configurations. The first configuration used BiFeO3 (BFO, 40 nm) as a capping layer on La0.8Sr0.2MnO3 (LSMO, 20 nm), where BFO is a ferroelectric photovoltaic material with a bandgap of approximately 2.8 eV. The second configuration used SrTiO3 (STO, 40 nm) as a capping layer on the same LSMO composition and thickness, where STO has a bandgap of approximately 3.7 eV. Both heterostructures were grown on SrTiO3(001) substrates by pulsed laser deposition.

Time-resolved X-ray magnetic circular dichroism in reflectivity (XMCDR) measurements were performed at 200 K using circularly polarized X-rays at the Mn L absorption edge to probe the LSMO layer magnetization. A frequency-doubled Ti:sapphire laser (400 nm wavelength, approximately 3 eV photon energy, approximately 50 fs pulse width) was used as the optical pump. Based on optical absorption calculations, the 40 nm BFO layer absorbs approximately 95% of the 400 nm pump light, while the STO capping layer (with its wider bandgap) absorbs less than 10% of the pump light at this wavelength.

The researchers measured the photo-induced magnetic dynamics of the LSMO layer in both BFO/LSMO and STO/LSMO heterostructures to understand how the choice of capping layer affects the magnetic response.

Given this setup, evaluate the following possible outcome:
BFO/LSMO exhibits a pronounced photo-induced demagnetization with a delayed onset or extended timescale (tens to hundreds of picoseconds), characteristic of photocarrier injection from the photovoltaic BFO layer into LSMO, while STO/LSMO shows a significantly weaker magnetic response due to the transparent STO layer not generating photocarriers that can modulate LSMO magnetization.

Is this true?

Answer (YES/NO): NO